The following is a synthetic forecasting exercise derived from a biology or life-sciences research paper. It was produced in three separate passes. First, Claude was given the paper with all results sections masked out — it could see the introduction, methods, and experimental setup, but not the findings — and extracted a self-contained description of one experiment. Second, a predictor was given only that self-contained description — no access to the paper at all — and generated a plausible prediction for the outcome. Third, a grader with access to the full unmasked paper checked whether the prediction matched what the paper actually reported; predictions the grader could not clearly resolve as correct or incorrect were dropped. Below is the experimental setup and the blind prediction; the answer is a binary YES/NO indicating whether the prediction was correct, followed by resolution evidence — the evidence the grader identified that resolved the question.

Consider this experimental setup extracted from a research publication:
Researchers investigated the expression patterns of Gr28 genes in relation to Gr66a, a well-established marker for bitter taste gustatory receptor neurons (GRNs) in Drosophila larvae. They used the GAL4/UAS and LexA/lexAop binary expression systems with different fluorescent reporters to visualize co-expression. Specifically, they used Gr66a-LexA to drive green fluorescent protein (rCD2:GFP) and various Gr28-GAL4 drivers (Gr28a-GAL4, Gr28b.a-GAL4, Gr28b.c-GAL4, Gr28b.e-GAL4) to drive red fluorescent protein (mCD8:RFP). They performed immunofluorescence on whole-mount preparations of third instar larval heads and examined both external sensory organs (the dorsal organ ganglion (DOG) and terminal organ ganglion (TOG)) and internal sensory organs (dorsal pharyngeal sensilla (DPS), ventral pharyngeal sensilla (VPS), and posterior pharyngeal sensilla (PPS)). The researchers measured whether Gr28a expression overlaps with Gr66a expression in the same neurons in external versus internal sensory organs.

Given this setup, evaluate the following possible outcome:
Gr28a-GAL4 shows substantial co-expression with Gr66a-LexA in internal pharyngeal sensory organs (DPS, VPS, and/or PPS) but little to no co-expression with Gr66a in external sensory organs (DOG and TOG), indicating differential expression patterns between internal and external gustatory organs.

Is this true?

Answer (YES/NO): YES